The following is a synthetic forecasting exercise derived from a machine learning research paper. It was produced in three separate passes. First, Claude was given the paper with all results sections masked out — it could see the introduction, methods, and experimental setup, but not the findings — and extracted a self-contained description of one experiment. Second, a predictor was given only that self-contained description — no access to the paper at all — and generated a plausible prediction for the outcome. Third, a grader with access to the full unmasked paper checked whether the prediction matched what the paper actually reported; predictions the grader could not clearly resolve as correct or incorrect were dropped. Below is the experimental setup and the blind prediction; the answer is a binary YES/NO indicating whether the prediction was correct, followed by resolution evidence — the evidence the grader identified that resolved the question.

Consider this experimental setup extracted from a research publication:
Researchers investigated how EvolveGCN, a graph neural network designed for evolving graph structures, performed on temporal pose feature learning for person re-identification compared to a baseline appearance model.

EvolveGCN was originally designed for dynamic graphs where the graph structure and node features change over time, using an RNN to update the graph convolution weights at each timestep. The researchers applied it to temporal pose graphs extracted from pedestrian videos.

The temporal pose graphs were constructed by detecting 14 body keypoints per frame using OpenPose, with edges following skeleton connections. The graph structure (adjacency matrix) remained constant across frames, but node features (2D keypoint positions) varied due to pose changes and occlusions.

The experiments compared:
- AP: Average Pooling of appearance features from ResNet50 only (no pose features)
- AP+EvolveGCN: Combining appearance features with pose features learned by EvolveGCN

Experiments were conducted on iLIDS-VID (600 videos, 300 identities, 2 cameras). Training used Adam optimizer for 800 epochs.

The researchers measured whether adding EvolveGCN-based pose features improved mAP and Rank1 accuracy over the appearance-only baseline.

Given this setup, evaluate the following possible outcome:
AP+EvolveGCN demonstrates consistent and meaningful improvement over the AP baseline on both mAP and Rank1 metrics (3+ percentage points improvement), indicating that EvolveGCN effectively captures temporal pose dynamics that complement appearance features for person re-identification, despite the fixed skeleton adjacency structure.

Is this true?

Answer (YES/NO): NO